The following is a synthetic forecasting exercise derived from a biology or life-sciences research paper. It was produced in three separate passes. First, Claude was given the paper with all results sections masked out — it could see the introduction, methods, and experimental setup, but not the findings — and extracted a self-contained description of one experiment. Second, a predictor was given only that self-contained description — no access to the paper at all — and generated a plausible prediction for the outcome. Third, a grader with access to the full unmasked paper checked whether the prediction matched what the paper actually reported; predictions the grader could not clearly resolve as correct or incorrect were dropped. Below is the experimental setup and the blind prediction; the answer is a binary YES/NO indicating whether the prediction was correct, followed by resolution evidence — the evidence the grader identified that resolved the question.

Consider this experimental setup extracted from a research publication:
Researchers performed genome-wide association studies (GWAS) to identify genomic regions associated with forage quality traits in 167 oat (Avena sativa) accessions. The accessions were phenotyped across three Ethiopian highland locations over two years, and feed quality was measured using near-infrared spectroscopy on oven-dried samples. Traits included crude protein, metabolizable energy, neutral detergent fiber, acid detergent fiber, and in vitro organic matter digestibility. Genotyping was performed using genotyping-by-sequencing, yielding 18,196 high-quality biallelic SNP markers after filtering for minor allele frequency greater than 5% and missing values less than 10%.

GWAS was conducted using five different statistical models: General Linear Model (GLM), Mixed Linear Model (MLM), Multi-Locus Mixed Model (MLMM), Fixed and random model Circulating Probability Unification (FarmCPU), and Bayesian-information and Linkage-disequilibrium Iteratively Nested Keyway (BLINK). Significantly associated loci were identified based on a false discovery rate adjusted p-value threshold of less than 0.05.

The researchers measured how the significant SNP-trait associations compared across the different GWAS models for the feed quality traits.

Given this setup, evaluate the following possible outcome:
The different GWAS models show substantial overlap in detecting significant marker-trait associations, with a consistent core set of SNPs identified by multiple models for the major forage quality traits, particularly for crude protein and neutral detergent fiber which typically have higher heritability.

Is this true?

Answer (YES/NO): NO